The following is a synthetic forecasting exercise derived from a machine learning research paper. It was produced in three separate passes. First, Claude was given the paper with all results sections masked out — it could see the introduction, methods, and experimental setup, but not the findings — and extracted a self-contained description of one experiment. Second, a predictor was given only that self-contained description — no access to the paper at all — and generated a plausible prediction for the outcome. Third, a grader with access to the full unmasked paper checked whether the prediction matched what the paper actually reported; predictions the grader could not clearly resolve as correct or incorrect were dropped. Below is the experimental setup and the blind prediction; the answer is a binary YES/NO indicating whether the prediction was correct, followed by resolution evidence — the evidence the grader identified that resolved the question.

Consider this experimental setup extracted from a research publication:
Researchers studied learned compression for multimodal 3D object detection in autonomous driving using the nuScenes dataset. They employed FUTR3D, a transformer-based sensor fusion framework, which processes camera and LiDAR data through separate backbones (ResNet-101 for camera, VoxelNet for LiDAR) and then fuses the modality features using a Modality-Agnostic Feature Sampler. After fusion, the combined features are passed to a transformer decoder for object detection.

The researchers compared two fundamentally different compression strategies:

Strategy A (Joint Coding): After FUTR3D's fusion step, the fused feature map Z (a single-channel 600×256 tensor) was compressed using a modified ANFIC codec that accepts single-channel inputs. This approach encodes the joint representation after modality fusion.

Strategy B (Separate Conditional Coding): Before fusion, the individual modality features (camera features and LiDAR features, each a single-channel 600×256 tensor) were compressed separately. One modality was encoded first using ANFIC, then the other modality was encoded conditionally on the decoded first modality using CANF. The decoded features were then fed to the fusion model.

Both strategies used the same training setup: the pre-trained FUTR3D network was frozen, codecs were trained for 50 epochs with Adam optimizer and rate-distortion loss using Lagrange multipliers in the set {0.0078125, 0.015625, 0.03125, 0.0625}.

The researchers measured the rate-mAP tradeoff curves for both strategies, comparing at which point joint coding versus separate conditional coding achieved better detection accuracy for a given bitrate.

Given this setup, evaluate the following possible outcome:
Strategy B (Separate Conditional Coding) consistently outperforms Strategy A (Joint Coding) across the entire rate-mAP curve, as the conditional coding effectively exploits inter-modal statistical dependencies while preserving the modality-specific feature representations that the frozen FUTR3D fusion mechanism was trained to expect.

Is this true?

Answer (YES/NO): NO